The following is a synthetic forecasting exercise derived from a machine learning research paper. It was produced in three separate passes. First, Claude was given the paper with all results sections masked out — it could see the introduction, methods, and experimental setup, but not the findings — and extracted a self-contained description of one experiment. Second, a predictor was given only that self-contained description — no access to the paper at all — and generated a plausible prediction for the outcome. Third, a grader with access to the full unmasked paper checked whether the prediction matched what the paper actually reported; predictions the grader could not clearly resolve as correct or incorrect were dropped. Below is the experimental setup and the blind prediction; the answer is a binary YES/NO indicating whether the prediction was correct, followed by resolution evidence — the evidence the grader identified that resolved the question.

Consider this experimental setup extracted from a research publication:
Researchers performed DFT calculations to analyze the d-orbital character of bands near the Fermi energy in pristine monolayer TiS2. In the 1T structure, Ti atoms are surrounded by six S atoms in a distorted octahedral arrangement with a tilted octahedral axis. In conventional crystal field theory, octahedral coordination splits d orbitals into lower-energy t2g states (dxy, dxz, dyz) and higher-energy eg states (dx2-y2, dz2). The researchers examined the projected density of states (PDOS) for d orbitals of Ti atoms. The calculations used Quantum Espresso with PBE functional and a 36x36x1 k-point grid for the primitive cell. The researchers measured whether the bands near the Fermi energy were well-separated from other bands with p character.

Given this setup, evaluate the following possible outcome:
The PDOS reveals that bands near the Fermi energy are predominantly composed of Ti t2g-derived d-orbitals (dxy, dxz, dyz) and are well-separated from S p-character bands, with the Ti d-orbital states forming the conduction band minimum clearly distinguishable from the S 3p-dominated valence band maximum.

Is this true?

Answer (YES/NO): NO